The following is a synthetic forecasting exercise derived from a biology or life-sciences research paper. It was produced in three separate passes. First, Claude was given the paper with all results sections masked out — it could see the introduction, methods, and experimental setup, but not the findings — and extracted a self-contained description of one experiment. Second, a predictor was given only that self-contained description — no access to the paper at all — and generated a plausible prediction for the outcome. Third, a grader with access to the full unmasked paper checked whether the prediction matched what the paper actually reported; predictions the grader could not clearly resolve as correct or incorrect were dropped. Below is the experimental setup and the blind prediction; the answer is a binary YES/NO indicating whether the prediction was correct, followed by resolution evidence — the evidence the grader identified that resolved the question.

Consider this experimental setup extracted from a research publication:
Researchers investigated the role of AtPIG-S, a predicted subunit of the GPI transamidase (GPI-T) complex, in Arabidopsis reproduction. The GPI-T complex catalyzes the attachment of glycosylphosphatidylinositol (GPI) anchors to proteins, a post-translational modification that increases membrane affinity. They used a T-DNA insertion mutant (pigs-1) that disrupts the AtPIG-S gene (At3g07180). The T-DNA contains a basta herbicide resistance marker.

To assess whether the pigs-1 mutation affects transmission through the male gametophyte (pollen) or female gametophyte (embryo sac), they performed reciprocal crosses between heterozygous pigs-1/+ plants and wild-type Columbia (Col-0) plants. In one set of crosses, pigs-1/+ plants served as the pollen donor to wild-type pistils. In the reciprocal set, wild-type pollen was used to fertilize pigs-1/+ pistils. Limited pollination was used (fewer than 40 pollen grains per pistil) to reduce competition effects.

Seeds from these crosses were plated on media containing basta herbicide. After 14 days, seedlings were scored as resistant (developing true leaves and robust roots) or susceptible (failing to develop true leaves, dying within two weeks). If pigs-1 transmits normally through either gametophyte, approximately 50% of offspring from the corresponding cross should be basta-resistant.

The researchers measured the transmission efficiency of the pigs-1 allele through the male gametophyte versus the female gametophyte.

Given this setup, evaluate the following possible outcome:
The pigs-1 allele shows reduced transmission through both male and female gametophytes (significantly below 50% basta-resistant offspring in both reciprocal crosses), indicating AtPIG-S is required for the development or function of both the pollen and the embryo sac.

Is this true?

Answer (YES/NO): NO